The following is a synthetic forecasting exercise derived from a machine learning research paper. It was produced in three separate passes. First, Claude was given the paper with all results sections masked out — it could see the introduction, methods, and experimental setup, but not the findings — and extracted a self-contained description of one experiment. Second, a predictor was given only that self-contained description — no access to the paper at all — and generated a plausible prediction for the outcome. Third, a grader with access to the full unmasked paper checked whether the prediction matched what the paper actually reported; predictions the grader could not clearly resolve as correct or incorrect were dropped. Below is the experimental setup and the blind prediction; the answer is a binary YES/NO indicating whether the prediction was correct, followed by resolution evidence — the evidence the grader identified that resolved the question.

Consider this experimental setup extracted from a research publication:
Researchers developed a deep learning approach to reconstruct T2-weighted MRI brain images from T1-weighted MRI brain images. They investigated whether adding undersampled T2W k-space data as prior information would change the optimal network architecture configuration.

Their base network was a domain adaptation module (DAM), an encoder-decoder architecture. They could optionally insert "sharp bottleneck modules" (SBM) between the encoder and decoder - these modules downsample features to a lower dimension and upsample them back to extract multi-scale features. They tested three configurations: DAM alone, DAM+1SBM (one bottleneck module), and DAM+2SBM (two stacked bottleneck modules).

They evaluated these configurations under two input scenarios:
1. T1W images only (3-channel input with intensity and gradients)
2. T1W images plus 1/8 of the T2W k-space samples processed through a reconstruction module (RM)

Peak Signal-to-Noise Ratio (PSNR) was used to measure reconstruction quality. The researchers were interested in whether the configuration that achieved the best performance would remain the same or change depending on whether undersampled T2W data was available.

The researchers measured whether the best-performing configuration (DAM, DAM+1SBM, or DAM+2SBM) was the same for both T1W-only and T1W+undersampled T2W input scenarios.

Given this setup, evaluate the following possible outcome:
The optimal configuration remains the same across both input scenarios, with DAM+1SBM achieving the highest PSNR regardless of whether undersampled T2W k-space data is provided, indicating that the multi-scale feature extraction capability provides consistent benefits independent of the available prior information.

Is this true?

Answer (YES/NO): NO